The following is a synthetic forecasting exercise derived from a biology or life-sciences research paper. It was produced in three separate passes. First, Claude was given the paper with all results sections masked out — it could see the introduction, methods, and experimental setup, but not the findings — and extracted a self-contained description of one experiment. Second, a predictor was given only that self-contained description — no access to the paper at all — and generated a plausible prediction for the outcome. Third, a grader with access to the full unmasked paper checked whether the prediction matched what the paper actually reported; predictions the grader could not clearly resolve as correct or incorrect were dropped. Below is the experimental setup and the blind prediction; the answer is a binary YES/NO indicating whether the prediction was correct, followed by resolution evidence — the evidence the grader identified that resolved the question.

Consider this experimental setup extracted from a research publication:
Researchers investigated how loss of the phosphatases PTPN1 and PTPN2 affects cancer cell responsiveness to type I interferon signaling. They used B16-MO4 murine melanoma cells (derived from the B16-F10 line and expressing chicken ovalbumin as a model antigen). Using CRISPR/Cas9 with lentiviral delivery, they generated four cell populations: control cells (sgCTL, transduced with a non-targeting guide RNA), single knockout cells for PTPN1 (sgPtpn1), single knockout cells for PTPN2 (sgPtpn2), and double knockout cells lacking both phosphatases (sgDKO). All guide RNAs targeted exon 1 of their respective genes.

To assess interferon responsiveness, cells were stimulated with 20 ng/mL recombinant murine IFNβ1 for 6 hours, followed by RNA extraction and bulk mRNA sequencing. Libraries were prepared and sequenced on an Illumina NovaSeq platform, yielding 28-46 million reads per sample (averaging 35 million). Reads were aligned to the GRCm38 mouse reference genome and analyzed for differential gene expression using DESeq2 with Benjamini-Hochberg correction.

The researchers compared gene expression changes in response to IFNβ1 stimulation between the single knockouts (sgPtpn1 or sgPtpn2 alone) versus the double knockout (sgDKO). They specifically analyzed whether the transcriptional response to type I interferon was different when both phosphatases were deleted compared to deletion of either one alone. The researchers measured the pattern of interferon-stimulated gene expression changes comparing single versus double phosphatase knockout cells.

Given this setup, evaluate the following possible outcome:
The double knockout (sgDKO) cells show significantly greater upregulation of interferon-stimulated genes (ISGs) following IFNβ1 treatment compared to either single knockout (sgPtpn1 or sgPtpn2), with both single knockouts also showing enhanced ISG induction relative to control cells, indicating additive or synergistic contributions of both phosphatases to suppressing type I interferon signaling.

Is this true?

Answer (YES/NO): NO